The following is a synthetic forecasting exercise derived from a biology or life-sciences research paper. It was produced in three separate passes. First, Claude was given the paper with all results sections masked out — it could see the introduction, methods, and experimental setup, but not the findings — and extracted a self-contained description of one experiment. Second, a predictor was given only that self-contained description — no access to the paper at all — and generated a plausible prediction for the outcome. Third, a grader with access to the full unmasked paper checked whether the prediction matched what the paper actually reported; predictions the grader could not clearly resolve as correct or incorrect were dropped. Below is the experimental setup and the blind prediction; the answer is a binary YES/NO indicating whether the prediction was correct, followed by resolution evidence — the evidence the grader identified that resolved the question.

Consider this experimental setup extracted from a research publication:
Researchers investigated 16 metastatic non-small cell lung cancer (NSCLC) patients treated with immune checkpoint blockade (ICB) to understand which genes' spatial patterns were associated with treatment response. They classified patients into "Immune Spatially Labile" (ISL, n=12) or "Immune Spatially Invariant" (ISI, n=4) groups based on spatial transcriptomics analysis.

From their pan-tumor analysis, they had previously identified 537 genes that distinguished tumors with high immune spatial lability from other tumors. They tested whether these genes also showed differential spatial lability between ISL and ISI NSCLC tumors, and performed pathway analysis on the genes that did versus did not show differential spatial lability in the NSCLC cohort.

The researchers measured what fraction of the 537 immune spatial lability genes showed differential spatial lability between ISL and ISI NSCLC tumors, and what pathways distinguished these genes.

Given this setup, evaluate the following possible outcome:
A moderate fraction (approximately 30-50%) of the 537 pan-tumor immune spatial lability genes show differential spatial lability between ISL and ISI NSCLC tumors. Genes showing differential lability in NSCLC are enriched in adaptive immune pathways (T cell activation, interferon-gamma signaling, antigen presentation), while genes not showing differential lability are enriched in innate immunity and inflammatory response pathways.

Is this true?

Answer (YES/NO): NO